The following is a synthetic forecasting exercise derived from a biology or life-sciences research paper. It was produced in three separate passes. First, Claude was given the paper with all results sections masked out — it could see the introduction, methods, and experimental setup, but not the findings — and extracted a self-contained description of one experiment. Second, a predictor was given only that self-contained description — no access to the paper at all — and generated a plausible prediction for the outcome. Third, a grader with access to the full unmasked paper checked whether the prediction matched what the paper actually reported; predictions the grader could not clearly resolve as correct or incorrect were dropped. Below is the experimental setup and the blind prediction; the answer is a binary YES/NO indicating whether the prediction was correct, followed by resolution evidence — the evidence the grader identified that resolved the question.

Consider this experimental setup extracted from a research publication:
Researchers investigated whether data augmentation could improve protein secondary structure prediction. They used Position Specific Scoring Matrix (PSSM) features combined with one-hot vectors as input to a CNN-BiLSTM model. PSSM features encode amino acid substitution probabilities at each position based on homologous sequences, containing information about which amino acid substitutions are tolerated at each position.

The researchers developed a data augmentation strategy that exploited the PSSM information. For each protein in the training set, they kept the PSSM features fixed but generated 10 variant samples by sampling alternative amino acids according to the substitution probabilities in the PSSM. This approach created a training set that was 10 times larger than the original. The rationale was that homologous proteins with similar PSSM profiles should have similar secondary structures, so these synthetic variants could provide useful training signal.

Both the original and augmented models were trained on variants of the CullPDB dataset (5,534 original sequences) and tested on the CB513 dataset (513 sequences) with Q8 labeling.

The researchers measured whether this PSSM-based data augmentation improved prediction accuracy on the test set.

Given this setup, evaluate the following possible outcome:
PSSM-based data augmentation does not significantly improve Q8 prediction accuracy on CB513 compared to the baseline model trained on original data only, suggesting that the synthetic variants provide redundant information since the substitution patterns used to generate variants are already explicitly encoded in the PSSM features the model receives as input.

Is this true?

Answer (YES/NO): YES